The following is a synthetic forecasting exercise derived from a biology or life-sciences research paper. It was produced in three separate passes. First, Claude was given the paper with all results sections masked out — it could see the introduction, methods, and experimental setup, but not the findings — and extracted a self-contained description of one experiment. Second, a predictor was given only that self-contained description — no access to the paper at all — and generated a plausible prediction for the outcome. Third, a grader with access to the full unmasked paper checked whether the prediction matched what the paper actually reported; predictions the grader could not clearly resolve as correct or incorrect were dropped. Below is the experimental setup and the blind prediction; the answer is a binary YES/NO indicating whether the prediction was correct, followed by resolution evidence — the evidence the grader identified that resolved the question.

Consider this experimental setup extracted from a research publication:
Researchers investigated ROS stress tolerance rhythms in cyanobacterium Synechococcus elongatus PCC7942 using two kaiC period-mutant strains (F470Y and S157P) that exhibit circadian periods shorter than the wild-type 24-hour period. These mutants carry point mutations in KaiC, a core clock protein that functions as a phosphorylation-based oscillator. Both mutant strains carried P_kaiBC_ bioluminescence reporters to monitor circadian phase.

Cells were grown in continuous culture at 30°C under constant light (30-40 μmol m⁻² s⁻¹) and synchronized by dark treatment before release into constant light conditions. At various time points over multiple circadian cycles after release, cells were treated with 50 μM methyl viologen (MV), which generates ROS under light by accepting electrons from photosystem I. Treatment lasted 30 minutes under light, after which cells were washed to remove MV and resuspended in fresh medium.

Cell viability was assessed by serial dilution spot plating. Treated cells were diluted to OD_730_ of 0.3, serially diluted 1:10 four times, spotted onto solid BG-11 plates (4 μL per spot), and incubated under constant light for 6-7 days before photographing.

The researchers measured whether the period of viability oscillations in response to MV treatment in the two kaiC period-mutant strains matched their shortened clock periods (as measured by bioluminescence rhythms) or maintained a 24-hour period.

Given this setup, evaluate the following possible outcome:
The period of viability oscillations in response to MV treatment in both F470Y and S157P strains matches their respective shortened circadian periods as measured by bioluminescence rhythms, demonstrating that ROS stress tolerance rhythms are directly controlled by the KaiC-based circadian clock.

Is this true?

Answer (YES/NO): YES